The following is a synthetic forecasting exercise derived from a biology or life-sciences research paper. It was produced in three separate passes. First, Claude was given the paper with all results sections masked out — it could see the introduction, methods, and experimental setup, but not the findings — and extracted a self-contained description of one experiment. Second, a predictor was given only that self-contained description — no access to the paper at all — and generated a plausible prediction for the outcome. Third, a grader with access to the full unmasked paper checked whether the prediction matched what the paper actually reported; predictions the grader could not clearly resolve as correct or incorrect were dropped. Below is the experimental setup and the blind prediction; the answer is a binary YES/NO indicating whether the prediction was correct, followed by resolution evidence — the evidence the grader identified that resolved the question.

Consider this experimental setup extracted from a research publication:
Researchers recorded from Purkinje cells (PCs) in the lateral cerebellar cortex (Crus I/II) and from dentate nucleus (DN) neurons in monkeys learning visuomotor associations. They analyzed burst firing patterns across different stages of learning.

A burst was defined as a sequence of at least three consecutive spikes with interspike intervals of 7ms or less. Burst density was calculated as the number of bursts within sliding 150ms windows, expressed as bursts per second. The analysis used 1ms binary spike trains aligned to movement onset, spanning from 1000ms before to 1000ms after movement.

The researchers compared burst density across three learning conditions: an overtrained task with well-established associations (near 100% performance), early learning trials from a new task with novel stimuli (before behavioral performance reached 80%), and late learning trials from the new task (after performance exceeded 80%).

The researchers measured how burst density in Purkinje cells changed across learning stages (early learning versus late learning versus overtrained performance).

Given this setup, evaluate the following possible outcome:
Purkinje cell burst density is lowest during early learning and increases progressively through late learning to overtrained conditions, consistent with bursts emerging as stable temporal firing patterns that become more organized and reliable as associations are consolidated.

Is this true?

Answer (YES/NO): NO